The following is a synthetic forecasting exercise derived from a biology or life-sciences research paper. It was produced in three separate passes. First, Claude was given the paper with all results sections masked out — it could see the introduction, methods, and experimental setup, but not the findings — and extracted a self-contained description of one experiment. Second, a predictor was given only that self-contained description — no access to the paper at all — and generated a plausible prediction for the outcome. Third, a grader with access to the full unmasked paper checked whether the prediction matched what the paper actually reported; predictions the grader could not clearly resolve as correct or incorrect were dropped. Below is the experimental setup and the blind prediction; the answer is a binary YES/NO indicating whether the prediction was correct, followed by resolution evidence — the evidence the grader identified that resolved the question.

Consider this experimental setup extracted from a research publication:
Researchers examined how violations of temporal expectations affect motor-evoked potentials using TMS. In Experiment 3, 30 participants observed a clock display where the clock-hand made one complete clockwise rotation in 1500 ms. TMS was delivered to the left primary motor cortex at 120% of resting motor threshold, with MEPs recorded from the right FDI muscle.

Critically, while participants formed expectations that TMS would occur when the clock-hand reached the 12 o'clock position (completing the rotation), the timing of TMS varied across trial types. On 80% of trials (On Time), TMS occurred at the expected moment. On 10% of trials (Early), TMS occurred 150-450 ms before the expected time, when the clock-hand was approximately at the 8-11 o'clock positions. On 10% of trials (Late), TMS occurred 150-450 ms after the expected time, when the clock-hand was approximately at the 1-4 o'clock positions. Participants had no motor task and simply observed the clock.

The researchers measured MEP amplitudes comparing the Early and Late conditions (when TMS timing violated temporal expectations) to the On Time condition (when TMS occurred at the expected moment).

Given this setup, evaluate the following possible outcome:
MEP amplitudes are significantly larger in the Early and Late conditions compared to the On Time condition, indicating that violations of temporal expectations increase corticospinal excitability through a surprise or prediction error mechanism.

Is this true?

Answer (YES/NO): NO